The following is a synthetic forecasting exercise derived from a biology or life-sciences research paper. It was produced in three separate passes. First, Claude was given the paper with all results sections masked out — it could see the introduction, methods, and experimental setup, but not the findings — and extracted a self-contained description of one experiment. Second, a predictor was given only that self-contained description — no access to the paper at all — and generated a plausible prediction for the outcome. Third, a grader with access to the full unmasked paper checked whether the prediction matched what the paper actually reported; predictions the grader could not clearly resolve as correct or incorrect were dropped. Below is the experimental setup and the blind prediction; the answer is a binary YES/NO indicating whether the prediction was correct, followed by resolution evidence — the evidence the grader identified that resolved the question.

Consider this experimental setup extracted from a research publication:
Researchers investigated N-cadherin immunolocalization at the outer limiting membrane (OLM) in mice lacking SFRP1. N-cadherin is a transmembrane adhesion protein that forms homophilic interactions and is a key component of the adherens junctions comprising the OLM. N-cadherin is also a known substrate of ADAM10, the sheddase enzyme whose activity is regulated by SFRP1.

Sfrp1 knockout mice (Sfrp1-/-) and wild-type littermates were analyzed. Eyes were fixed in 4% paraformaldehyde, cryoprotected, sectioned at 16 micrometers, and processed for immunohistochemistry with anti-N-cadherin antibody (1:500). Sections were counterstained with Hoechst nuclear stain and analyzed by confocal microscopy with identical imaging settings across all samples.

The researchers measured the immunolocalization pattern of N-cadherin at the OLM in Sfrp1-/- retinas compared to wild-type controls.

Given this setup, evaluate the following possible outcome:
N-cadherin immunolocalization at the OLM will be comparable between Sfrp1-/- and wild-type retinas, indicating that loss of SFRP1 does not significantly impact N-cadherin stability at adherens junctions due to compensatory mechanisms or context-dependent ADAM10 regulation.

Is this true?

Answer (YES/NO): NO